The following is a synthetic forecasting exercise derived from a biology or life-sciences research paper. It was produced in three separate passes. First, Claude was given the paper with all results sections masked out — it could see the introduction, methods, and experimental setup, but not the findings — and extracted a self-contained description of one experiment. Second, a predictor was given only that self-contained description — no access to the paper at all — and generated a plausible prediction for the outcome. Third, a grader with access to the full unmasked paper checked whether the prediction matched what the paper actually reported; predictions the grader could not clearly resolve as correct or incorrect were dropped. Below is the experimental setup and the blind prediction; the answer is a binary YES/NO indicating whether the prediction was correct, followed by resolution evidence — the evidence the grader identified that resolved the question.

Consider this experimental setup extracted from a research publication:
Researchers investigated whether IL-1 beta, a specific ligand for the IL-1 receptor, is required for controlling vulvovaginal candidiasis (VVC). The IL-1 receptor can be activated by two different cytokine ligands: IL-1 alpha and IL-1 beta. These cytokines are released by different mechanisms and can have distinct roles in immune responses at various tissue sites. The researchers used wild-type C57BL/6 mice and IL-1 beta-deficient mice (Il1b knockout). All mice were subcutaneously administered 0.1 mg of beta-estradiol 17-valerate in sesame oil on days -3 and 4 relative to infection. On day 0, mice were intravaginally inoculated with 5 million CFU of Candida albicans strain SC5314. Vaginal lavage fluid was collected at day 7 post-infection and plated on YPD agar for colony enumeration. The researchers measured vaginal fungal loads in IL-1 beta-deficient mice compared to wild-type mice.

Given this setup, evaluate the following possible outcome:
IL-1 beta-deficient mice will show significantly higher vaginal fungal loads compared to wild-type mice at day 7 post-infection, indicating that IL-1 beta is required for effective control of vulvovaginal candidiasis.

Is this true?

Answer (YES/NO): YES